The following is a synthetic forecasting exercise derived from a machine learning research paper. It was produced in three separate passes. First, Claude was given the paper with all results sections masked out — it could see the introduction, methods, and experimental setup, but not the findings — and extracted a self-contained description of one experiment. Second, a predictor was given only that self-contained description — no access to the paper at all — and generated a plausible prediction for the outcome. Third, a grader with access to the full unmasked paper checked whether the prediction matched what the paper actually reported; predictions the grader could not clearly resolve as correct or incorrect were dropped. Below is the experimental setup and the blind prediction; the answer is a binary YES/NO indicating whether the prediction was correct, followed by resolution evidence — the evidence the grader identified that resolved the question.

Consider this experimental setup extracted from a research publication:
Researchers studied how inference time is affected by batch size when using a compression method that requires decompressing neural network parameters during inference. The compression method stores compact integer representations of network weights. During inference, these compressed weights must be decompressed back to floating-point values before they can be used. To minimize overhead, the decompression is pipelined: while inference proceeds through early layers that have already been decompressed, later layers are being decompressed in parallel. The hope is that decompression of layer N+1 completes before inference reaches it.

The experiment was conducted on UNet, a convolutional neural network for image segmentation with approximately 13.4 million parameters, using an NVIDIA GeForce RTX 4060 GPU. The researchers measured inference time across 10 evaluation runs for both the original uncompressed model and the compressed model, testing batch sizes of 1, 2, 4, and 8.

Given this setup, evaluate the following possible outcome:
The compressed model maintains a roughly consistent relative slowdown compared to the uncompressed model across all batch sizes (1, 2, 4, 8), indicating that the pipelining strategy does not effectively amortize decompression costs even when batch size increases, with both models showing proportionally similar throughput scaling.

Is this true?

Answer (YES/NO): NO